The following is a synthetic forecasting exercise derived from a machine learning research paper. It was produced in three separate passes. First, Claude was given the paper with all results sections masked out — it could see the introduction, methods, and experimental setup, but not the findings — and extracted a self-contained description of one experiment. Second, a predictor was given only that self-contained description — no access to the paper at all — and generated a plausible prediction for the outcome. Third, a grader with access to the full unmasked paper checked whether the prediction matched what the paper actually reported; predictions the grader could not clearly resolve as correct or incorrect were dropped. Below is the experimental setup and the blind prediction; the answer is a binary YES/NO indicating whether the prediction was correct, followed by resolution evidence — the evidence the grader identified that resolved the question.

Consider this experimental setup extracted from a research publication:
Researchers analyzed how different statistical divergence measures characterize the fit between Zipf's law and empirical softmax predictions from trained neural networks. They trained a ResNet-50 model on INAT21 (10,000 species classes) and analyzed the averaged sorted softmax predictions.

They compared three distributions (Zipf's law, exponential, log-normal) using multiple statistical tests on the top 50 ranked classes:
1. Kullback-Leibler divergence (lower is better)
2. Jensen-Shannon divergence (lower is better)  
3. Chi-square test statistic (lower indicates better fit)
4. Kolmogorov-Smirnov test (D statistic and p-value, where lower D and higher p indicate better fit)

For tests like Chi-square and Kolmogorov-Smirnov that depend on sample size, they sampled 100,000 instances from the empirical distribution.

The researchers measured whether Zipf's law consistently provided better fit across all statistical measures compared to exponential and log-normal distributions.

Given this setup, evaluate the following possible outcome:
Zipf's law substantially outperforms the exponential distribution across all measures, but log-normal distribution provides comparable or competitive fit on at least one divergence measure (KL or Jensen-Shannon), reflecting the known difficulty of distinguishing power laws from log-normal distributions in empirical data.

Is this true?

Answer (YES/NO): NO